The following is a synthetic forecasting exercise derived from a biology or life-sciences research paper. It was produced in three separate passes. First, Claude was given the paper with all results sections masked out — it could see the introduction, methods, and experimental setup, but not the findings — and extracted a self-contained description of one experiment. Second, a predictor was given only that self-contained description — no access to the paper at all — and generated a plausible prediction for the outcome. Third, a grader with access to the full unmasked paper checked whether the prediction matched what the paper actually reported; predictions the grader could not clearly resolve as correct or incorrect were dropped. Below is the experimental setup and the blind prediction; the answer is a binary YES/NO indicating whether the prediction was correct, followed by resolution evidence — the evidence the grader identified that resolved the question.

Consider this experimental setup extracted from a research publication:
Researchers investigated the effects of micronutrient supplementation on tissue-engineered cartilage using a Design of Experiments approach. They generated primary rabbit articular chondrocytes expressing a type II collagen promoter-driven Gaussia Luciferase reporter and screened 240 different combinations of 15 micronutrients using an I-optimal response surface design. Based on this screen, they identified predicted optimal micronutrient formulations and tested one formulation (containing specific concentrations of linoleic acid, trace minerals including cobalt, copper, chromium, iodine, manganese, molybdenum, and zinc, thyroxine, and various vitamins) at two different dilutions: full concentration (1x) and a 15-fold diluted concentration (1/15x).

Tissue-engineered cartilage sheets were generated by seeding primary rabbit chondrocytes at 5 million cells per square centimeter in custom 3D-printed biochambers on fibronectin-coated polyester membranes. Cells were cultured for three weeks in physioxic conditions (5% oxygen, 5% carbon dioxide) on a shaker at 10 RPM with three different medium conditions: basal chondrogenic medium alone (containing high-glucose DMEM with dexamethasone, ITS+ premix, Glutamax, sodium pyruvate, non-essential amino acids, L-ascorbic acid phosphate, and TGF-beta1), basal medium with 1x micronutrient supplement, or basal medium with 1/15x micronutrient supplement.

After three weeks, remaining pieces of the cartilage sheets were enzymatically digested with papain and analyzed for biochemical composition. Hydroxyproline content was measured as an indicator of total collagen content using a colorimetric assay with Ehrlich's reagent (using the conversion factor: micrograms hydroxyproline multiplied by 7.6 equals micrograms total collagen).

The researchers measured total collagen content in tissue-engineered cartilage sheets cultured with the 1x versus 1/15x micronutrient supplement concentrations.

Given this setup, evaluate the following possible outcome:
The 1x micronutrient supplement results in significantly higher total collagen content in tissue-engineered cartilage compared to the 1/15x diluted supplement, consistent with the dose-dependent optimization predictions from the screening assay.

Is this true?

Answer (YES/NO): NO